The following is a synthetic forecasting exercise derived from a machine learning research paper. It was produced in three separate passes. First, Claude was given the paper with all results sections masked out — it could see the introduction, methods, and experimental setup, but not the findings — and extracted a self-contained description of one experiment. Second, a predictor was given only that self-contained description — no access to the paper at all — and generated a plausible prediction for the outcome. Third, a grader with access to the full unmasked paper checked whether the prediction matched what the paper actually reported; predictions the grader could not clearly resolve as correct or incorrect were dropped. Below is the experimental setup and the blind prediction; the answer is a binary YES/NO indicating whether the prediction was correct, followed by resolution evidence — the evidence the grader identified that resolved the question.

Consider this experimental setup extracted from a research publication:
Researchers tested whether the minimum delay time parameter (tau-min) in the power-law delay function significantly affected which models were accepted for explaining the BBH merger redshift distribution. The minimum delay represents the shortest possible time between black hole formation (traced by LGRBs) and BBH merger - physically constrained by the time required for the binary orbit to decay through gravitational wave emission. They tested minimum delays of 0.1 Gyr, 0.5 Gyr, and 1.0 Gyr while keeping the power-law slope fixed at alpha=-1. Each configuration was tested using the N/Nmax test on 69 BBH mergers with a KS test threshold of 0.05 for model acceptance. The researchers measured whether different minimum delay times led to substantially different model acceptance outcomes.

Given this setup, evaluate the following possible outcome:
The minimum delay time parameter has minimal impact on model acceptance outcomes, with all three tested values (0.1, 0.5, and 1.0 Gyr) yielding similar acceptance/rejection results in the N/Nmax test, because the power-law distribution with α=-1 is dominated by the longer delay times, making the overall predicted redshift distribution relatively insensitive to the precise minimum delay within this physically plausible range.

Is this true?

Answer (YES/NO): NO